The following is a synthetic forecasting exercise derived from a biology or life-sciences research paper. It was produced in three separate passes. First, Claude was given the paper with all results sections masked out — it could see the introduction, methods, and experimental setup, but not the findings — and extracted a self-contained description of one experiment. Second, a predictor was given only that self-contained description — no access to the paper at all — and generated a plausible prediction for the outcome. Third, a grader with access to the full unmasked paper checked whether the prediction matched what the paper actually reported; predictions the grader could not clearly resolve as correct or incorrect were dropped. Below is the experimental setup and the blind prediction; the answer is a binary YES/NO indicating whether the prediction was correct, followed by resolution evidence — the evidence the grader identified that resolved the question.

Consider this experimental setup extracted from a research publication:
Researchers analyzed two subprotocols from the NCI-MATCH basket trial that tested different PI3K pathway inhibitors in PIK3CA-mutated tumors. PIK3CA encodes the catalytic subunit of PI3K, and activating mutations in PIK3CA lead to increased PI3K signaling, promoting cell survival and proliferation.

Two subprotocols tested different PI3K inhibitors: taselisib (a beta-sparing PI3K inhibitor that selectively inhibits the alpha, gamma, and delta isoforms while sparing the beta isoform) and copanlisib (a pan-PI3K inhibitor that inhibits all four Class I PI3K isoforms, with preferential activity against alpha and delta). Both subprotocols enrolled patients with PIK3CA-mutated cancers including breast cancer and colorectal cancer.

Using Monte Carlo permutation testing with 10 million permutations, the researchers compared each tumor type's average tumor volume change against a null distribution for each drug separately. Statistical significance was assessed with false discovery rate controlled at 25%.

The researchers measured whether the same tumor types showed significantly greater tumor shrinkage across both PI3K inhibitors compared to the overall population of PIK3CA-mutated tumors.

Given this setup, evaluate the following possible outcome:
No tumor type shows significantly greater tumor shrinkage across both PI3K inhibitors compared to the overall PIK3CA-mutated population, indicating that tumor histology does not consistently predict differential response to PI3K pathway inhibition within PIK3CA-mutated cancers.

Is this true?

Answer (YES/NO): YES